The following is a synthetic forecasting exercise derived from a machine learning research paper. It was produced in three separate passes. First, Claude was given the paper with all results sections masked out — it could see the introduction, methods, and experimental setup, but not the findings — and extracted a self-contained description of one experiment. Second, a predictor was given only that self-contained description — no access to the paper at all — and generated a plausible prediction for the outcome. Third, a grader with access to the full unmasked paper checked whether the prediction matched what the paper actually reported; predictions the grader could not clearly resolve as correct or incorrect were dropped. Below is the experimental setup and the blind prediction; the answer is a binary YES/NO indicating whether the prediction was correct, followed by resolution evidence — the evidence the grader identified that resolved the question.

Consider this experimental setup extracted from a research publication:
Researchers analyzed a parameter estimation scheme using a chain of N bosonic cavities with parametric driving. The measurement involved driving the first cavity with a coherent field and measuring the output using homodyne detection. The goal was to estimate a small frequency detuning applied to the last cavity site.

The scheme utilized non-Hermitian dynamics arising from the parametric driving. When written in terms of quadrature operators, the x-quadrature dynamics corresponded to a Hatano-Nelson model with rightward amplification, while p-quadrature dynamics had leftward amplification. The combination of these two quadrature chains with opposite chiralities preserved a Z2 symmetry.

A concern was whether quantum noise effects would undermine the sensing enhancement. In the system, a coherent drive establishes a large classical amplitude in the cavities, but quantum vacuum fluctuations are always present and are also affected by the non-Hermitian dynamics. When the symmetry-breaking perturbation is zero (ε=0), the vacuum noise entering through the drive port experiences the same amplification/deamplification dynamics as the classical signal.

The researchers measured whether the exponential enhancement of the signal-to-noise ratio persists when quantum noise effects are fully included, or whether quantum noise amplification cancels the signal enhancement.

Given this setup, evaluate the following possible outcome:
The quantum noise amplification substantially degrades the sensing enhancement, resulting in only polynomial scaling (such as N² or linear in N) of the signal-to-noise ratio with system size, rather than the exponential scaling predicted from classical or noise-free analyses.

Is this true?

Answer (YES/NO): NO